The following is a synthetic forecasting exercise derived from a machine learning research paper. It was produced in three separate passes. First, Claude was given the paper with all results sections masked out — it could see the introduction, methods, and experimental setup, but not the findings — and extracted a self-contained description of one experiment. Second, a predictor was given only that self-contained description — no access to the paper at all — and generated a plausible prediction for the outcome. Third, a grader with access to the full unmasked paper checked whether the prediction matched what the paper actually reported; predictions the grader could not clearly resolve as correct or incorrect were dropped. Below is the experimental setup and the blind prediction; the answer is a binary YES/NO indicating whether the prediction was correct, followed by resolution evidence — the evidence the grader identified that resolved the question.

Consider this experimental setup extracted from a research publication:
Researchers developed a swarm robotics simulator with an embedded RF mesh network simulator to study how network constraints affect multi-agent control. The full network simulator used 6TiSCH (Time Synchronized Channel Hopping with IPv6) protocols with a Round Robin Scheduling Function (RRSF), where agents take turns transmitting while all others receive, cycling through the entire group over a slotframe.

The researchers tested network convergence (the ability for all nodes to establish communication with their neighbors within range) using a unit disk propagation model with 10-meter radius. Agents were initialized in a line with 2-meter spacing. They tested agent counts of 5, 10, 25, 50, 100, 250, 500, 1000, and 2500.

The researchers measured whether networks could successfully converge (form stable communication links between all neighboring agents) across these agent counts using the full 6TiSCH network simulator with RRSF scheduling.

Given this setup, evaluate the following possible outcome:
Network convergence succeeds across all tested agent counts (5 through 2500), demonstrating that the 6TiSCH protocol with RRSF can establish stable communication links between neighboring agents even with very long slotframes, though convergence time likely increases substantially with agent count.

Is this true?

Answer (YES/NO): NO